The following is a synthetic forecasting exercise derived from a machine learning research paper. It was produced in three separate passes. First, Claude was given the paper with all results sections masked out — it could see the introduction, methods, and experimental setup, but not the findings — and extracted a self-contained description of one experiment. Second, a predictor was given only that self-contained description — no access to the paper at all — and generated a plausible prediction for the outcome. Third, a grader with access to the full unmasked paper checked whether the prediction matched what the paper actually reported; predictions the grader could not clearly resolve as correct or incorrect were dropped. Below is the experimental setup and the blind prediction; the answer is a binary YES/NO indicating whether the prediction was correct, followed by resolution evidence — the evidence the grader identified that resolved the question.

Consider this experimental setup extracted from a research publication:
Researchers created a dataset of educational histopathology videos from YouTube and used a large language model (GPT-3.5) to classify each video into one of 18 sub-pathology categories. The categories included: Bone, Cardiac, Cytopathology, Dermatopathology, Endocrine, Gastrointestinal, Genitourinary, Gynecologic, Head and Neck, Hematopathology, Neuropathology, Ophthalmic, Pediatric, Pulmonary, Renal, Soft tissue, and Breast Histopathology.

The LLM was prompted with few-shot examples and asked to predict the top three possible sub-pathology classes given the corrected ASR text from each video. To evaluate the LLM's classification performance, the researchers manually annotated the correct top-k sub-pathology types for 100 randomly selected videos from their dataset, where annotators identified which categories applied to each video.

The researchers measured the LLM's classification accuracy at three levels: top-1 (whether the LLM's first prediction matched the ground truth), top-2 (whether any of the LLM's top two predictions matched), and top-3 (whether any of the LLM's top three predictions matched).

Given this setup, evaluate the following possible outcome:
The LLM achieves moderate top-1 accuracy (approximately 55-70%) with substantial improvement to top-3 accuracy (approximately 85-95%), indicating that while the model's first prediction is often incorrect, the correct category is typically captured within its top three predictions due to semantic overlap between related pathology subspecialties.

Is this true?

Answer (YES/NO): NO